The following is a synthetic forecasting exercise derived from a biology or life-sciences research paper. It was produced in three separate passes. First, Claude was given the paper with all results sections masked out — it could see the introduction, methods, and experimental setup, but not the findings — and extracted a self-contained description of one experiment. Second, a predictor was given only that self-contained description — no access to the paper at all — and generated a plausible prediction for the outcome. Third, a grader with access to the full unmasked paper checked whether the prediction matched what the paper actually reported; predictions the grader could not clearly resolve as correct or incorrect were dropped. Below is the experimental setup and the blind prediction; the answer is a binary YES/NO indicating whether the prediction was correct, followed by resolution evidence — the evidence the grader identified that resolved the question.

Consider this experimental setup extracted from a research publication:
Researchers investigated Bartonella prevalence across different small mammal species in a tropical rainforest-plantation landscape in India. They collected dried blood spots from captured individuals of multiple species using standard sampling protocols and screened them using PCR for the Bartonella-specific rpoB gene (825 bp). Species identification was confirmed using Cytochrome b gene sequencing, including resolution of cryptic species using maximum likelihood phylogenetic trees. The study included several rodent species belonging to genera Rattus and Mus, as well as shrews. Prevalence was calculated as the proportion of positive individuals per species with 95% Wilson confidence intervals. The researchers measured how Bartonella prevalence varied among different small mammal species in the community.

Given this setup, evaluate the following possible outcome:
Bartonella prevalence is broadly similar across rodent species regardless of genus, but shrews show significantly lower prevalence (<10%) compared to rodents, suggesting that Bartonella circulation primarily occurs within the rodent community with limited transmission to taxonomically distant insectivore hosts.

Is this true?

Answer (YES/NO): NO